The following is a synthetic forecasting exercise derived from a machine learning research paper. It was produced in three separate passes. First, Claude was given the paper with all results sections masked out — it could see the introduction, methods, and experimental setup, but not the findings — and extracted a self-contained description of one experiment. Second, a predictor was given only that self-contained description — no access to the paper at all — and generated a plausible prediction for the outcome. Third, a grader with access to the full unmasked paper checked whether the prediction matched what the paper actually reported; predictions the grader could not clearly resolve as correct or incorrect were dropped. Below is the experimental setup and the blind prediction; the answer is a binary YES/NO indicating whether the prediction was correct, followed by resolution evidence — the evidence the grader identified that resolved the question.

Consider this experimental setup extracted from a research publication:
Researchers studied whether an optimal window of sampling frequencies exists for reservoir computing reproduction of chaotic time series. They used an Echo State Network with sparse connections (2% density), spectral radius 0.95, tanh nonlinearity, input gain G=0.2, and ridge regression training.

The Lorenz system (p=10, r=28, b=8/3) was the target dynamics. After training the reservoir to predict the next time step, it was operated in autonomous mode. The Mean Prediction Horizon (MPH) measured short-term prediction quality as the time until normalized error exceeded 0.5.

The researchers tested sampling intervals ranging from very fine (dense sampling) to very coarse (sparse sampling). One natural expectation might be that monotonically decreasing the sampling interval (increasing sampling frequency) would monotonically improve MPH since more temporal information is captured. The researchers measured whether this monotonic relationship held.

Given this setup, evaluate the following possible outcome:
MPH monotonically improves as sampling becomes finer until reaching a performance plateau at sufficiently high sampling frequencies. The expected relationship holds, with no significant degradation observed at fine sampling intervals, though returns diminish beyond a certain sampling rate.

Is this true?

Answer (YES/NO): NO